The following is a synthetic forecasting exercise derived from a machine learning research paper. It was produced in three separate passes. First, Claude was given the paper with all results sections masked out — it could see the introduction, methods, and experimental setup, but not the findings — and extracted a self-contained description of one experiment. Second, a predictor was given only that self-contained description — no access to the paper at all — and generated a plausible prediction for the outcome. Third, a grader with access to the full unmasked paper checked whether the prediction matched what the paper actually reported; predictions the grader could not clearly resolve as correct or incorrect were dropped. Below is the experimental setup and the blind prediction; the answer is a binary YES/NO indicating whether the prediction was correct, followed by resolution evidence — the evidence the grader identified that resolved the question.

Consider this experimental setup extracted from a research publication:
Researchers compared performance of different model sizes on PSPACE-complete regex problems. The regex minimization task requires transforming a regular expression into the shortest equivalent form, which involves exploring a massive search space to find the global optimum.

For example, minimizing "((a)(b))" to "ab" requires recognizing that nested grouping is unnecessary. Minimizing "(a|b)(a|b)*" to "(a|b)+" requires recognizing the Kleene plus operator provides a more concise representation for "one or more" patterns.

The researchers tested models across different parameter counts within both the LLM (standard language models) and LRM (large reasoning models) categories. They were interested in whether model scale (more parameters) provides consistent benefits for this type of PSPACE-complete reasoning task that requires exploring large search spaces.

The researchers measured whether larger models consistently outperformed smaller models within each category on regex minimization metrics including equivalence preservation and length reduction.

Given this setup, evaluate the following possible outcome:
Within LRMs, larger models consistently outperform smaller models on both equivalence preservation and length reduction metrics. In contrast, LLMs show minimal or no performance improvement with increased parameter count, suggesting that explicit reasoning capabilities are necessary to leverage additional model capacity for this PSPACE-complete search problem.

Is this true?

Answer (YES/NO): NO